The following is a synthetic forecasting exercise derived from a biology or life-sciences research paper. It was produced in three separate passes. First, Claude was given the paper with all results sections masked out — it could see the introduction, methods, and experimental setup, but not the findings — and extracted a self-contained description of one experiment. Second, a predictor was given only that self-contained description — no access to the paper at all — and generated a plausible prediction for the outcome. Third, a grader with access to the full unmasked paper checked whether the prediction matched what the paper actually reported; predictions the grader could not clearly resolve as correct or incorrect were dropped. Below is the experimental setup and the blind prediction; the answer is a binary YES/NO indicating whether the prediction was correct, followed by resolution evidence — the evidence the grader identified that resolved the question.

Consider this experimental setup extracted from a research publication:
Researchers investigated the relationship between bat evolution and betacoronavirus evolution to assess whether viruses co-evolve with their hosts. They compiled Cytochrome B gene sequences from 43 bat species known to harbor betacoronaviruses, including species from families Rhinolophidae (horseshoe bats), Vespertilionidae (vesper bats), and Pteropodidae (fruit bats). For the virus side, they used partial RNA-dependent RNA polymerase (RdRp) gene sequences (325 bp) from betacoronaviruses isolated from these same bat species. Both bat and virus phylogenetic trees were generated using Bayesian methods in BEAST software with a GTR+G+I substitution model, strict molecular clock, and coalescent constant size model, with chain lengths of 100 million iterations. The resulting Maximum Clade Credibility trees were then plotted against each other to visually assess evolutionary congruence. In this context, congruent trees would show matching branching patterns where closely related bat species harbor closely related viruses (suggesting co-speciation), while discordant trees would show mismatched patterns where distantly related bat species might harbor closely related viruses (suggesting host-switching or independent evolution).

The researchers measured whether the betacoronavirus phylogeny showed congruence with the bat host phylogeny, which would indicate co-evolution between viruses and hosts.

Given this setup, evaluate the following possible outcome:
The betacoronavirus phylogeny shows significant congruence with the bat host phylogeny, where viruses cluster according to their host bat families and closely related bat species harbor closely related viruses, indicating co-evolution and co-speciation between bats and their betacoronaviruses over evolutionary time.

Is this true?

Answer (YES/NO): NO